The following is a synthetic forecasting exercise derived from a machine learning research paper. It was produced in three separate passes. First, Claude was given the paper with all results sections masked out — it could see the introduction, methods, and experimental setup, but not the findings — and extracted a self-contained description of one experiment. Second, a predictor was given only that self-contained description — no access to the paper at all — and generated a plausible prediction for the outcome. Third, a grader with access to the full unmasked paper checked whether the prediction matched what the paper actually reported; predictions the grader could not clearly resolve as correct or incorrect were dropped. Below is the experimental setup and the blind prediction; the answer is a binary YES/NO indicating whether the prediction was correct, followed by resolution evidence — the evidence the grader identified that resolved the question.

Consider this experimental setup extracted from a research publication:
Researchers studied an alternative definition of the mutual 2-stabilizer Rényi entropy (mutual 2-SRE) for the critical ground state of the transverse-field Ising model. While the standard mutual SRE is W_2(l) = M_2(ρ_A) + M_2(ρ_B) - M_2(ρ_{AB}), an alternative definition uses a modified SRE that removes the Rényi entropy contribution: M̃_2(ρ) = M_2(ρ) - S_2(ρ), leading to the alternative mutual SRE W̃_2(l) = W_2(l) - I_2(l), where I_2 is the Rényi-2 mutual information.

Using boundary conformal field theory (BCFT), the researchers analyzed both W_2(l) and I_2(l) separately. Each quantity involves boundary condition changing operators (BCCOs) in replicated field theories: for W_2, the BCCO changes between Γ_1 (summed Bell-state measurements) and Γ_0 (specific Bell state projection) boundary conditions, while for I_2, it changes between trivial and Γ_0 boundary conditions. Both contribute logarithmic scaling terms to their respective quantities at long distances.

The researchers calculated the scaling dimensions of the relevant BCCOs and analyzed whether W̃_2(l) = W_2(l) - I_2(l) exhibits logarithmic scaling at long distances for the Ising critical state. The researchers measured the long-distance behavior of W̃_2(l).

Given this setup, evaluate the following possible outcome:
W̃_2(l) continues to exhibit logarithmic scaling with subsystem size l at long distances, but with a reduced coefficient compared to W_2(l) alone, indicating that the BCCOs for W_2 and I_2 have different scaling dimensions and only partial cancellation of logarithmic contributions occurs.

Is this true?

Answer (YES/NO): NO